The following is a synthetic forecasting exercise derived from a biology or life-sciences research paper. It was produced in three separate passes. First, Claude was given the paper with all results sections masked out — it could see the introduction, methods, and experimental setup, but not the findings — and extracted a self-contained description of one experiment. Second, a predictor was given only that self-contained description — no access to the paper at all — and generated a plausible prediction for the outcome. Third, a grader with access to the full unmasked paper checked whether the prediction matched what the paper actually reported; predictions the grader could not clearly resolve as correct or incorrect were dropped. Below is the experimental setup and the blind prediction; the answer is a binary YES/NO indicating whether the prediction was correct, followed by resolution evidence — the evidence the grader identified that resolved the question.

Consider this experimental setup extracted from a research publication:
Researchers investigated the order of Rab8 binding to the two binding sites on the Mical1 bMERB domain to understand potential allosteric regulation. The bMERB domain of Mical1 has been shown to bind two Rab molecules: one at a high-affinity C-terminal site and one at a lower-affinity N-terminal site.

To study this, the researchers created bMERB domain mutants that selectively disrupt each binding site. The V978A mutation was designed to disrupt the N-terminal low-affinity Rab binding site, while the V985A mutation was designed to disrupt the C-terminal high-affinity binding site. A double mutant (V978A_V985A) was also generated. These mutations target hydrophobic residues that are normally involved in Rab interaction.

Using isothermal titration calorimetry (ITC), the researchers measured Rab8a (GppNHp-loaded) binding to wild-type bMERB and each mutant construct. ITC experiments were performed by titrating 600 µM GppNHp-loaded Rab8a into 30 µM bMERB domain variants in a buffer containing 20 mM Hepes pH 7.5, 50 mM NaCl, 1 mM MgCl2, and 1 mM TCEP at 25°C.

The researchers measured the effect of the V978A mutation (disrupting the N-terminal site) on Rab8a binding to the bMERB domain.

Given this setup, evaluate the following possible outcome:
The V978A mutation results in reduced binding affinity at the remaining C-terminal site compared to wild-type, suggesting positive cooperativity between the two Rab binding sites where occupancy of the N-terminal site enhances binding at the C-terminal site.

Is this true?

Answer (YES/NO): NO